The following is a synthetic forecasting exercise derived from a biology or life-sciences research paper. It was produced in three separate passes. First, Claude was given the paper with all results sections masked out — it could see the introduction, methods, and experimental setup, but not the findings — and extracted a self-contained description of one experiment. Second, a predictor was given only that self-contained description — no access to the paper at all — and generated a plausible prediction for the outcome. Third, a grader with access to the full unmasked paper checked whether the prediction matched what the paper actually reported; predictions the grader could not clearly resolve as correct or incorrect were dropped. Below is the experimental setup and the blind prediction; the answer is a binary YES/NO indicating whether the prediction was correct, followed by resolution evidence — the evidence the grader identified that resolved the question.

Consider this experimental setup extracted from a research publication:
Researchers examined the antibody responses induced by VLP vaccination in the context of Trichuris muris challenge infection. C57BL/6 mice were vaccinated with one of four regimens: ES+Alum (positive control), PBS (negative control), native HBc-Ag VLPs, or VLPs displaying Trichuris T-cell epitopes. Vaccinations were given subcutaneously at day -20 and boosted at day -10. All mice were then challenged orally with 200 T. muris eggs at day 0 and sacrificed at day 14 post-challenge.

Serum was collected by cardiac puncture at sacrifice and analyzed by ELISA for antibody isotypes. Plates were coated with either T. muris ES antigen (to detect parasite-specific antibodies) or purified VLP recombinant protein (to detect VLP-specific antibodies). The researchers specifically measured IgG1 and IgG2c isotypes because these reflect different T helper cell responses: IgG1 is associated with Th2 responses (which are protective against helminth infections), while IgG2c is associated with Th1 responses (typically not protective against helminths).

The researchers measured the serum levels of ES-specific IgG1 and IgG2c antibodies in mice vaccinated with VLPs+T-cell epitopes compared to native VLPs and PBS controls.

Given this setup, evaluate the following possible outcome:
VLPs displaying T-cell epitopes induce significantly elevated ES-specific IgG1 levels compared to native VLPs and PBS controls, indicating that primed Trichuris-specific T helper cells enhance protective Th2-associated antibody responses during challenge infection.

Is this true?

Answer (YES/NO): NO